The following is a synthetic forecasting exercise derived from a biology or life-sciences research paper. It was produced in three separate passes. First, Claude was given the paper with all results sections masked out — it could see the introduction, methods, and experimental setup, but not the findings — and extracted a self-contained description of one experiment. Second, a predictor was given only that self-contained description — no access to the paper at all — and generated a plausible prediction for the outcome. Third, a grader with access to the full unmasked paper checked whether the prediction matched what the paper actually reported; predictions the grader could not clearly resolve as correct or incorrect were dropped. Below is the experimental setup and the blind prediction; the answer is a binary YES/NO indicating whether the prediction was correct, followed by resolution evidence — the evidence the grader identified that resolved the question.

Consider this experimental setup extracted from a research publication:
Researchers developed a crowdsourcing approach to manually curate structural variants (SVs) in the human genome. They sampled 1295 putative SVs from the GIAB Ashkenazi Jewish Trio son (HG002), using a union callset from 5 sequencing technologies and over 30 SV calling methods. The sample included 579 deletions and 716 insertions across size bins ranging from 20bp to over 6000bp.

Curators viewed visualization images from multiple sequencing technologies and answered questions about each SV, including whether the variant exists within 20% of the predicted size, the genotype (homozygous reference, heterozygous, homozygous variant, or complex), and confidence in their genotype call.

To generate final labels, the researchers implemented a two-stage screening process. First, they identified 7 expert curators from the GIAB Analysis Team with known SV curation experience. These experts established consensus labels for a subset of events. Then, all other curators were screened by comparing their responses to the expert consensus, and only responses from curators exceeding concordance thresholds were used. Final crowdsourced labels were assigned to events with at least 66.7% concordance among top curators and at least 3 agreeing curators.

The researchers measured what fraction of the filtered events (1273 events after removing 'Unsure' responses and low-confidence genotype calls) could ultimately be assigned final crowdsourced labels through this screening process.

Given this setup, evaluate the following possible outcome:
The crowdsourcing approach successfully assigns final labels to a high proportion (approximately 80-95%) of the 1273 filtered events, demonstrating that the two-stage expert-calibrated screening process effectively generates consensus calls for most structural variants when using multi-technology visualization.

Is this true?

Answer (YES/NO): NO